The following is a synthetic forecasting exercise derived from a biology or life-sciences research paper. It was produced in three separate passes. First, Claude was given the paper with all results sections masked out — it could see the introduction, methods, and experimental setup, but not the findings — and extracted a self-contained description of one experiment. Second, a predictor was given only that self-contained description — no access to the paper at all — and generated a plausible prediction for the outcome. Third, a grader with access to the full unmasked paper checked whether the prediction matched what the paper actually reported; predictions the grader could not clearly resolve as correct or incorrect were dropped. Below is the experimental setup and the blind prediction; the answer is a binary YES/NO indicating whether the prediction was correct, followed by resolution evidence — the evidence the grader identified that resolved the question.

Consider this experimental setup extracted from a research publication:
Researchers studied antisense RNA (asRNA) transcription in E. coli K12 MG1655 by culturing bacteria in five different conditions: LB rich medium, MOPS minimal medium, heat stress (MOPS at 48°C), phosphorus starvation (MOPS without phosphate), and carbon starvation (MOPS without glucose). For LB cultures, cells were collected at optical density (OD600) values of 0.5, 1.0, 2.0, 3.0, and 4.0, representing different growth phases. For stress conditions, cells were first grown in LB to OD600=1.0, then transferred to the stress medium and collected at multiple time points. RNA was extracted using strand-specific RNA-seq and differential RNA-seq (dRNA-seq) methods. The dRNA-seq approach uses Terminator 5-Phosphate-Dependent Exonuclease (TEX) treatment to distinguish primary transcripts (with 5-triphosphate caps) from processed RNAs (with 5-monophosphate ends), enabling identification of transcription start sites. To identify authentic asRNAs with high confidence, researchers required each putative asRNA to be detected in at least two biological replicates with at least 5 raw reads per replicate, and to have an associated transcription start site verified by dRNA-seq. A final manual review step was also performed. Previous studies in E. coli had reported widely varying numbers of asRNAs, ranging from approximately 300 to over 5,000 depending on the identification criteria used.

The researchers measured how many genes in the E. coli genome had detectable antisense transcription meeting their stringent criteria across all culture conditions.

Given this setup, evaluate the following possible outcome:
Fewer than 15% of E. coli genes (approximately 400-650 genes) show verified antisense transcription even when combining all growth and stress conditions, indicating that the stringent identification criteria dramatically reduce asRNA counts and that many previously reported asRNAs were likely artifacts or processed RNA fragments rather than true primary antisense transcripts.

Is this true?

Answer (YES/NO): NO